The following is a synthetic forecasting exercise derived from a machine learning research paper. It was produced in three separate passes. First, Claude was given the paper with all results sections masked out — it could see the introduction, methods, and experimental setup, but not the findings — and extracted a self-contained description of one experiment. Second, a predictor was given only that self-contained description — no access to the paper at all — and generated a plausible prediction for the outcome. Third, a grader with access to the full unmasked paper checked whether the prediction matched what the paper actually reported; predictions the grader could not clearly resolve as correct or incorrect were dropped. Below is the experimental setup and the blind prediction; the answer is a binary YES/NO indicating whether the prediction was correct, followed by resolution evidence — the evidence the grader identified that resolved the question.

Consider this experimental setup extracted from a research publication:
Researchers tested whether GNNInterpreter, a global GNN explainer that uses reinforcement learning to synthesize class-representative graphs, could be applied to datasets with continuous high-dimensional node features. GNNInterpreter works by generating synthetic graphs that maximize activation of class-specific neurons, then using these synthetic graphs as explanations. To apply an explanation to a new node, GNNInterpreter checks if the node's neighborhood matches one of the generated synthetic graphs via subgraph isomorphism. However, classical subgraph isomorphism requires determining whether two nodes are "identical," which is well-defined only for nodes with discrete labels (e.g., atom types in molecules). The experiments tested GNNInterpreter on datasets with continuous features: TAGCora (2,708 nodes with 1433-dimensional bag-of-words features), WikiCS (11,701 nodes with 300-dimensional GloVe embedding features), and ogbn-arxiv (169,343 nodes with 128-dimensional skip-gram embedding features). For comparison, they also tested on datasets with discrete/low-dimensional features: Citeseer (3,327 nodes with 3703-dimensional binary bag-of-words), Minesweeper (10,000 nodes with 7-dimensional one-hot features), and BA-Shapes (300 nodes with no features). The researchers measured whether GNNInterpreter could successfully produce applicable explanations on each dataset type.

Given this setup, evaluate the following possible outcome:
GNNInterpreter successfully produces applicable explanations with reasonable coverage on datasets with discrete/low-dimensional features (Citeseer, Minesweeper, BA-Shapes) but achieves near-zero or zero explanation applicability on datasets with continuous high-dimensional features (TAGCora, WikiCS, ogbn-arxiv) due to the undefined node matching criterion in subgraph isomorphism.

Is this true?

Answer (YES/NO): YES